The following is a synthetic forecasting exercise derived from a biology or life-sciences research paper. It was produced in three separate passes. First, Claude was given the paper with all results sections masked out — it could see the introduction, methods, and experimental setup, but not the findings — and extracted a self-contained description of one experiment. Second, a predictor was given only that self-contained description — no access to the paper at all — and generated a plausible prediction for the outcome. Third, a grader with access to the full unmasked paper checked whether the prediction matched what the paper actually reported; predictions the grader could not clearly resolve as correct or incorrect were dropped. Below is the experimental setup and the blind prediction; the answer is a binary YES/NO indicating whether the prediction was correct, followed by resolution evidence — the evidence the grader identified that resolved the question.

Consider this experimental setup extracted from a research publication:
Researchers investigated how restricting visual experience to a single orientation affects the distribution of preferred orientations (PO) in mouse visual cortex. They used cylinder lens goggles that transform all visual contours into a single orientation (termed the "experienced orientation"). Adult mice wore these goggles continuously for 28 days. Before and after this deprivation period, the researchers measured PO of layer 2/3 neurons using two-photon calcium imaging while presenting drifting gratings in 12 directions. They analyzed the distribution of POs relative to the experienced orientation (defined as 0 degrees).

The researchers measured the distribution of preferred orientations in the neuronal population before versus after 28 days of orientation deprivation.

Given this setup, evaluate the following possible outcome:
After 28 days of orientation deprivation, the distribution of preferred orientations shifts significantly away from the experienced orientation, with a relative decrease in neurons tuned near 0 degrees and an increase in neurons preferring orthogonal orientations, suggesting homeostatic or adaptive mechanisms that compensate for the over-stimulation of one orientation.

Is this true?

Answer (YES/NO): NO